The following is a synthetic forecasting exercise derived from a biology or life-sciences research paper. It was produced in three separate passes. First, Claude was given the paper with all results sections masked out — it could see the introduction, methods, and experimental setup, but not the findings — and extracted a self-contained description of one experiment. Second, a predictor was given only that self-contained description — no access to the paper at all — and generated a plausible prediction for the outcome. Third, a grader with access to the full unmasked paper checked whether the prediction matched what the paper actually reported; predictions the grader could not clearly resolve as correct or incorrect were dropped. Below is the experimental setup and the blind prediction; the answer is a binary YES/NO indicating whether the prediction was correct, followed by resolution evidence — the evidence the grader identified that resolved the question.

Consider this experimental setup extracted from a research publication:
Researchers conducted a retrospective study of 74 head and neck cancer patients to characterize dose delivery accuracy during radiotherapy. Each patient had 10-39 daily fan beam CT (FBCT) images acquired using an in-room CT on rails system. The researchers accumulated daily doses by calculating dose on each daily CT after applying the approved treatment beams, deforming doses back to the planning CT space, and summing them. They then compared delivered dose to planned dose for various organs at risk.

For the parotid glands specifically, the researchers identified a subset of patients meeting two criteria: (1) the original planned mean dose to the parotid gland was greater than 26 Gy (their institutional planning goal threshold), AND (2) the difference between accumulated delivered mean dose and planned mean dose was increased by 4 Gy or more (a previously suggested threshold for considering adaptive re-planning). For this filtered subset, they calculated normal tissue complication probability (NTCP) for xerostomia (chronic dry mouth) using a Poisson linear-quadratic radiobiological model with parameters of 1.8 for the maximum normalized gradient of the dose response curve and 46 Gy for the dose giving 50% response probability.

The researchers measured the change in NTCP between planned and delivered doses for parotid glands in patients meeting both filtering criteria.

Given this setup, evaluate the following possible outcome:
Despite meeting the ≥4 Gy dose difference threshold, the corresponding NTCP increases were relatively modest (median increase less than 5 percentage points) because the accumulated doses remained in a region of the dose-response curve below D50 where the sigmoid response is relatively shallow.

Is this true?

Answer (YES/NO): NO